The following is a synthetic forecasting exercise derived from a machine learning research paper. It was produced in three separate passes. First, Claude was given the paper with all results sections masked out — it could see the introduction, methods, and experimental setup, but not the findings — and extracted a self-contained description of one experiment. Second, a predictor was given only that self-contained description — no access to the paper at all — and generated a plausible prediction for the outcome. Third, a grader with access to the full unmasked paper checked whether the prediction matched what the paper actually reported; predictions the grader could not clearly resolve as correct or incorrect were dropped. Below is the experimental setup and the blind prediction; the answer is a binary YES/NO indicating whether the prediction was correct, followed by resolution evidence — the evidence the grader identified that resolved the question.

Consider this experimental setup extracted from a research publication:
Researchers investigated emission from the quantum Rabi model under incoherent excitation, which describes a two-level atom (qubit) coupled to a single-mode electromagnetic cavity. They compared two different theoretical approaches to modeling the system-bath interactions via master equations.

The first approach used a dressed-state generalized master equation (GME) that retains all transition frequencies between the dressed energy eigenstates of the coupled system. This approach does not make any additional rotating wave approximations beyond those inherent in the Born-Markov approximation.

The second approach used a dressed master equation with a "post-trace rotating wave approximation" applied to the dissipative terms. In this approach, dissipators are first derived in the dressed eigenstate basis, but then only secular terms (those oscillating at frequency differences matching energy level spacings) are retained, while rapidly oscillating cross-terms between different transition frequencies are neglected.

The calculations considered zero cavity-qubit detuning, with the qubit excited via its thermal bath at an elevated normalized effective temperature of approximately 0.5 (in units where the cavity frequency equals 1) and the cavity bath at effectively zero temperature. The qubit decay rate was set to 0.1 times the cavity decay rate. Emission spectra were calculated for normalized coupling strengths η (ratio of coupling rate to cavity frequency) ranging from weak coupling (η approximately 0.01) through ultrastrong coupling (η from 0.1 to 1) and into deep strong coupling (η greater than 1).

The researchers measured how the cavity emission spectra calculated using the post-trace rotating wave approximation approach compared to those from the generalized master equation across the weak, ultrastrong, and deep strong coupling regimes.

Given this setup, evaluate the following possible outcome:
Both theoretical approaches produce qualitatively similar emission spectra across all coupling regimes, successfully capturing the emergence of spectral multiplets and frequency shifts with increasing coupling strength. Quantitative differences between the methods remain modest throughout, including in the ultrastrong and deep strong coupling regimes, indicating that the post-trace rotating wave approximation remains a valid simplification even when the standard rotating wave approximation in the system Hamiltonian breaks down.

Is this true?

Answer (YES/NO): NO